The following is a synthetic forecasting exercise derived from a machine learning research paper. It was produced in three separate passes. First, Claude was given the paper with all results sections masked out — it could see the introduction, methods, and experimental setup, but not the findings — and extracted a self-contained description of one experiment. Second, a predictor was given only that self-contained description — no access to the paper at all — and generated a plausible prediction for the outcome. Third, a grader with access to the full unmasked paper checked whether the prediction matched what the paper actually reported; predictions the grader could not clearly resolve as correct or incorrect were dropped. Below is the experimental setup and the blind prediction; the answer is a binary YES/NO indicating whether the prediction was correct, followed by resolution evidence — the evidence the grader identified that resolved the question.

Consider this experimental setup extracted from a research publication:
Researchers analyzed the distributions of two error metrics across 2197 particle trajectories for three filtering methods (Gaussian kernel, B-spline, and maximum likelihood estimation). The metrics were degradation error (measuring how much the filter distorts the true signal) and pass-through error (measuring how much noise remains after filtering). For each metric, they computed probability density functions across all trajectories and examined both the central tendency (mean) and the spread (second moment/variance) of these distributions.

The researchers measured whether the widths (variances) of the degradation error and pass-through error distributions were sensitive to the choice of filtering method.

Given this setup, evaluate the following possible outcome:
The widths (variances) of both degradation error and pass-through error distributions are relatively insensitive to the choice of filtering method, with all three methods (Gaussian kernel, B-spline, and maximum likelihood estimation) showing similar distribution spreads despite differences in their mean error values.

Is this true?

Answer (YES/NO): YES